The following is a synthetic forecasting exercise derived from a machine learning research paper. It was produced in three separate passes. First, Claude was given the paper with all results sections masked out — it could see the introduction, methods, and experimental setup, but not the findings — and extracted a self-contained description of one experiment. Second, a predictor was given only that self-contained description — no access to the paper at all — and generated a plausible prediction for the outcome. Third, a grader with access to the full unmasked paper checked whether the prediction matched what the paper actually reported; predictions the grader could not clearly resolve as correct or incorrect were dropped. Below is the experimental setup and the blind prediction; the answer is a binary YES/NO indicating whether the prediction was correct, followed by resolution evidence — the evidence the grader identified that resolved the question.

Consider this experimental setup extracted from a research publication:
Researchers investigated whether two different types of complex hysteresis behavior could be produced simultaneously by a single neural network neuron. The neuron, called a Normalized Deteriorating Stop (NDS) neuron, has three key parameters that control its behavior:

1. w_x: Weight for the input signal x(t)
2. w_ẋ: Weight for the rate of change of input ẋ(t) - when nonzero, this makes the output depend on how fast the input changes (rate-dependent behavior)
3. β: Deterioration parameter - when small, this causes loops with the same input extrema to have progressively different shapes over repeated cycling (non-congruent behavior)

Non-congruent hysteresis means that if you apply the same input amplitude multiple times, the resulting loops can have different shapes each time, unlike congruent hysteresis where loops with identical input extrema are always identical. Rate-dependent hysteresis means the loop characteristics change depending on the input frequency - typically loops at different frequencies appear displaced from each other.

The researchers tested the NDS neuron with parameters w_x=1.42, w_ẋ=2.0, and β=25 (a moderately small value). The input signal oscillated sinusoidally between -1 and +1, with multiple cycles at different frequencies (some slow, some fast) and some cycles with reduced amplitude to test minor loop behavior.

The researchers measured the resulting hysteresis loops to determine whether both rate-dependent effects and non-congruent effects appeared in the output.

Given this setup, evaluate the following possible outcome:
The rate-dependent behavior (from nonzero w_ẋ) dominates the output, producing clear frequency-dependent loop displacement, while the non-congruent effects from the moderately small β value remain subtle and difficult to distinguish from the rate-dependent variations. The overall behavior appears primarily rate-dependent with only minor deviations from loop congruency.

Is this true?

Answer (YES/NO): NO